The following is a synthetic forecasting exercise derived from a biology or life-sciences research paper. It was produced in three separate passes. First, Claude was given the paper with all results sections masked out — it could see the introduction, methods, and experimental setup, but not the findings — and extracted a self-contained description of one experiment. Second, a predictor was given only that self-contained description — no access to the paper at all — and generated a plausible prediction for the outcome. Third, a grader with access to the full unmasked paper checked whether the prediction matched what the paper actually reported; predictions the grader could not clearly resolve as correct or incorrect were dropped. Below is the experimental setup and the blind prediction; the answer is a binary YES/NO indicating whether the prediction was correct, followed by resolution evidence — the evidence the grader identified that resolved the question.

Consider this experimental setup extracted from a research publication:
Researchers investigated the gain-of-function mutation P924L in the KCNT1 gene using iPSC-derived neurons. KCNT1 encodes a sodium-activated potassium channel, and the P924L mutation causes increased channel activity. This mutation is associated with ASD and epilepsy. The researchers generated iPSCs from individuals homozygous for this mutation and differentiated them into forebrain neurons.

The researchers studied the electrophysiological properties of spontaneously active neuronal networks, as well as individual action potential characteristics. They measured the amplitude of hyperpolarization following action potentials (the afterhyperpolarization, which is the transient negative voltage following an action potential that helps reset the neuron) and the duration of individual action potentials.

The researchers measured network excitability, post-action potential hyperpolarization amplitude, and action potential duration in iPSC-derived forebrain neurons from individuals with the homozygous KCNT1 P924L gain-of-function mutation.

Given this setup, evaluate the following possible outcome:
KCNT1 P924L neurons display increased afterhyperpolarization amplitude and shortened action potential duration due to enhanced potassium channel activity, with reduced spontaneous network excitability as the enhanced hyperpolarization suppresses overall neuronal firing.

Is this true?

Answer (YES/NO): NO